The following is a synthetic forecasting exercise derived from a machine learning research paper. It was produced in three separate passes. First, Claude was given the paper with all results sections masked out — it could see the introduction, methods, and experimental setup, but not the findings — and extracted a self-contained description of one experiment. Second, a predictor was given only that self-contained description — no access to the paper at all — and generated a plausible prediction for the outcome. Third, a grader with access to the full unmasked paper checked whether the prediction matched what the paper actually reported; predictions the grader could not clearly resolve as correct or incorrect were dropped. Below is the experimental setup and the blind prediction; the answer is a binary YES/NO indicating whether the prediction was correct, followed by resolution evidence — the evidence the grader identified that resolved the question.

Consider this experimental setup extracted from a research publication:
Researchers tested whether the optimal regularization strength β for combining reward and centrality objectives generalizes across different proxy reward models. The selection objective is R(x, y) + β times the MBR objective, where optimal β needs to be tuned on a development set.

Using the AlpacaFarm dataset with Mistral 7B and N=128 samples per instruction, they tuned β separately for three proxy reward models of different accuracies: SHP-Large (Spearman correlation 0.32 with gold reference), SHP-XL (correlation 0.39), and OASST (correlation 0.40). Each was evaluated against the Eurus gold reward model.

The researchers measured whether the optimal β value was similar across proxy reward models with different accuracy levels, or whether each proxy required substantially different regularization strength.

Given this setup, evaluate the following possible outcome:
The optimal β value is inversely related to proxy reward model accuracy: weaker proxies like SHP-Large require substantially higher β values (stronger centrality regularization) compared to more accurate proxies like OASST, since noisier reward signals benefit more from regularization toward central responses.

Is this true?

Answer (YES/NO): NO